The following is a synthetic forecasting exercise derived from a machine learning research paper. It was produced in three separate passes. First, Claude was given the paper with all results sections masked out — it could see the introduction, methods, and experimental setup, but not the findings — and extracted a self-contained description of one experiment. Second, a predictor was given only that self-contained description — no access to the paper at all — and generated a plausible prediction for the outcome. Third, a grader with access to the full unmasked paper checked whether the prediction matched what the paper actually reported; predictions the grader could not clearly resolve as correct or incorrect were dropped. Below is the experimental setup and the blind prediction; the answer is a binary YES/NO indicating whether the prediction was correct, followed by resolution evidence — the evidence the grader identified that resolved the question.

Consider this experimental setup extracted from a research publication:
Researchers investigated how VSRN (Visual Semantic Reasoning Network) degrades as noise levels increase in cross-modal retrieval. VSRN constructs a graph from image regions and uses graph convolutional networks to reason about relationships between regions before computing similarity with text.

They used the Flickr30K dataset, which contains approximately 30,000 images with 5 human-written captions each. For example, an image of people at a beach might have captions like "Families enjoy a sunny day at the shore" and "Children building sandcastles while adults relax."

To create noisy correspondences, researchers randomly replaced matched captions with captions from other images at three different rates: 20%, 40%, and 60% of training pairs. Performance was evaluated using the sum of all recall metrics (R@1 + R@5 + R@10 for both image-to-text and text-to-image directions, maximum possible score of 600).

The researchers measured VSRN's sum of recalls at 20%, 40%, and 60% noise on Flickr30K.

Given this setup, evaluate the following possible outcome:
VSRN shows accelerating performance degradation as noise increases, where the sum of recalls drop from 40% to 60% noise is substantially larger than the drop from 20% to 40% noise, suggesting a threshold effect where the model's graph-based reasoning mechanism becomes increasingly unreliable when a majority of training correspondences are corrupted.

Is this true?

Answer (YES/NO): NO